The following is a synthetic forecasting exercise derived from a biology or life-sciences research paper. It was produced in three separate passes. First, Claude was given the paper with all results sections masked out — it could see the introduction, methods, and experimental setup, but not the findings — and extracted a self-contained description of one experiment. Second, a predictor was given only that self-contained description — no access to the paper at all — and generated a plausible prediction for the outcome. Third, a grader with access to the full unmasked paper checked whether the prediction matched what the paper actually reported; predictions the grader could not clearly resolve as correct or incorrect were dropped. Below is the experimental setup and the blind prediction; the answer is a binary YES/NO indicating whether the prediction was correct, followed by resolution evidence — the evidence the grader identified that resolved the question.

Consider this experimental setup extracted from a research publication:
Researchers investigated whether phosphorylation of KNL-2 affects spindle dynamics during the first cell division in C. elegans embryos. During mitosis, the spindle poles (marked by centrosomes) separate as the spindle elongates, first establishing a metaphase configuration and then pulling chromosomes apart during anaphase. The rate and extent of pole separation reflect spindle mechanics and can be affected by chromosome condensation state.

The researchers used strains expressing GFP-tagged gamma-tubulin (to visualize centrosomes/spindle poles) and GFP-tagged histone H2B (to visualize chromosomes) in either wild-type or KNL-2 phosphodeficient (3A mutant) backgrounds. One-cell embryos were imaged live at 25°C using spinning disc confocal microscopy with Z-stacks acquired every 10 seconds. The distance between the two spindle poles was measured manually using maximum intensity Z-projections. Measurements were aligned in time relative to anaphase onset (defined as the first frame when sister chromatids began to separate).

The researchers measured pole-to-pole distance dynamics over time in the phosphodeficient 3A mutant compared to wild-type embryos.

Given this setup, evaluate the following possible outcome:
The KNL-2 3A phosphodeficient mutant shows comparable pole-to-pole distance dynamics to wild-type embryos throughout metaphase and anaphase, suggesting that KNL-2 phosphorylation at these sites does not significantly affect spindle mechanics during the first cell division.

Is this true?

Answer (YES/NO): NO